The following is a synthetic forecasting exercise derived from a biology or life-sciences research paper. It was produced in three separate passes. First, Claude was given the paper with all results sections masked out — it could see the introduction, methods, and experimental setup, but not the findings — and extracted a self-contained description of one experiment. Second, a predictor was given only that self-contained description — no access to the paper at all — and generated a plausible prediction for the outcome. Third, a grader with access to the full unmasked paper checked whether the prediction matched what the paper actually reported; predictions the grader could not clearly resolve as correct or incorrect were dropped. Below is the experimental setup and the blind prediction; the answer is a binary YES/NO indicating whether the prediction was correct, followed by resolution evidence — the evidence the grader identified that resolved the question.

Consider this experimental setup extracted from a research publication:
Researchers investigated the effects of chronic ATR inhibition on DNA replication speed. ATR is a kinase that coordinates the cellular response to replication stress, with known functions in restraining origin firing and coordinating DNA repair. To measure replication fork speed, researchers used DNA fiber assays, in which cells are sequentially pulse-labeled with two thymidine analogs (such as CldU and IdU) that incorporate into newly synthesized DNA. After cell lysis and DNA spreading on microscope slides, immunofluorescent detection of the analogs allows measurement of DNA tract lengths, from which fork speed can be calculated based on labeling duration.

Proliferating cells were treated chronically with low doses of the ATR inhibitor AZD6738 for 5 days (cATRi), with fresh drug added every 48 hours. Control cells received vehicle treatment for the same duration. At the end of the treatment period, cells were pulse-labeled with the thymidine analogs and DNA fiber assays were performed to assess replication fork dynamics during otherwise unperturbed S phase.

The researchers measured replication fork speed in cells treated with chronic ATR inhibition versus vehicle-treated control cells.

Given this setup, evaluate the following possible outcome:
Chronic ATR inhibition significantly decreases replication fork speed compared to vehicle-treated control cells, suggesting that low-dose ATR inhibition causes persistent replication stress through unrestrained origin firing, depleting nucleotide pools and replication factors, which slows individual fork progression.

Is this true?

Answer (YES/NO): YES